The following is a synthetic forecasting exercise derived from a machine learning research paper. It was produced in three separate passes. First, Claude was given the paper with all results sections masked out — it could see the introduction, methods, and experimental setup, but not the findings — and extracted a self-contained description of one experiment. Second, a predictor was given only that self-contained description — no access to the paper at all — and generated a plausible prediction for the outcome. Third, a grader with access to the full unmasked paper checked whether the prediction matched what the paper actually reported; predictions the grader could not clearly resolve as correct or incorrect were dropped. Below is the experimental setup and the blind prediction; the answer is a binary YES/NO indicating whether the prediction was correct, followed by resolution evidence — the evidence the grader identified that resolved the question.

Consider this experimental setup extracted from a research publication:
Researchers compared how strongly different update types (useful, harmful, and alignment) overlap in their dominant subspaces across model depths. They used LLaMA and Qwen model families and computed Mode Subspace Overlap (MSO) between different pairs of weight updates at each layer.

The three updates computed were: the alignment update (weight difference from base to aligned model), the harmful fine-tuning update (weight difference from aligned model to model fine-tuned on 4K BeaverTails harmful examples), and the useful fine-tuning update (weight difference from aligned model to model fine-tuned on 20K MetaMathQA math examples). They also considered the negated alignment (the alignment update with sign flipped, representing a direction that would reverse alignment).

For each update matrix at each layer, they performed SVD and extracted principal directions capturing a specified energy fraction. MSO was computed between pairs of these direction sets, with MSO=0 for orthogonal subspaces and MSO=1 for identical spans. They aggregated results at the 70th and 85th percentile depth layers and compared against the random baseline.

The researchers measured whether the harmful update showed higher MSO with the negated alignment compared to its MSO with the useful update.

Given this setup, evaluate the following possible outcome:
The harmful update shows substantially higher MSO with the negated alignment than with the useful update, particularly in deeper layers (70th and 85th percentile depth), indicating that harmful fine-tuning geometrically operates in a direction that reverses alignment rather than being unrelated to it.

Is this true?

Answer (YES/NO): NO